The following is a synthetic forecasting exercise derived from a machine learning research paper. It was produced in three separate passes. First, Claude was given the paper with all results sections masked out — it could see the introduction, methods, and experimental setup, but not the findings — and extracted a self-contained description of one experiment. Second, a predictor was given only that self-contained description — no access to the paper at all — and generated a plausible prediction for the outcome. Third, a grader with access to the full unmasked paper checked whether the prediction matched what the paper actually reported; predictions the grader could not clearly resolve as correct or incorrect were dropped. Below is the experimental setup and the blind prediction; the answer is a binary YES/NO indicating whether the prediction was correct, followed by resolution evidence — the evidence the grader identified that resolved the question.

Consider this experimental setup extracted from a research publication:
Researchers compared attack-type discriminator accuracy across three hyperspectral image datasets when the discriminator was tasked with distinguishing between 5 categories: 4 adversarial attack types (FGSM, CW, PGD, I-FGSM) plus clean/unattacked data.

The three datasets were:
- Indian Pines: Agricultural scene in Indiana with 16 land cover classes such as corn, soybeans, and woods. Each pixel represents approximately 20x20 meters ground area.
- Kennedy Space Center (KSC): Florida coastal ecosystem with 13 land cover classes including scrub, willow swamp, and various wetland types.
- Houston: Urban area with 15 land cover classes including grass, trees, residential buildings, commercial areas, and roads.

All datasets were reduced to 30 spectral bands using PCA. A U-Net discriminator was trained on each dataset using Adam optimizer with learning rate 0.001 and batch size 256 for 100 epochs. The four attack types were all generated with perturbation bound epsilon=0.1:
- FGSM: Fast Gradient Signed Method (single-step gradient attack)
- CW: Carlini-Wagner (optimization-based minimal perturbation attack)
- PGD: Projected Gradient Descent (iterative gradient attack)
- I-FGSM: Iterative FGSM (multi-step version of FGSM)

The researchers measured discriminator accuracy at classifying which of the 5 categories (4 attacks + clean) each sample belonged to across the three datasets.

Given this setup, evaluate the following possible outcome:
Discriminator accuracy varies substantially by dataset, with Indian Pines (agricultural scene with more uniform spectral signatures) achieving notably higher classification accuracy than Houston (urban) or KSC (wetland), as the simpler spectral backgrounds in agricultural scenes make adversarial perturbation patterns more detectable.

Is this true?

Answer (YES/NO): NO